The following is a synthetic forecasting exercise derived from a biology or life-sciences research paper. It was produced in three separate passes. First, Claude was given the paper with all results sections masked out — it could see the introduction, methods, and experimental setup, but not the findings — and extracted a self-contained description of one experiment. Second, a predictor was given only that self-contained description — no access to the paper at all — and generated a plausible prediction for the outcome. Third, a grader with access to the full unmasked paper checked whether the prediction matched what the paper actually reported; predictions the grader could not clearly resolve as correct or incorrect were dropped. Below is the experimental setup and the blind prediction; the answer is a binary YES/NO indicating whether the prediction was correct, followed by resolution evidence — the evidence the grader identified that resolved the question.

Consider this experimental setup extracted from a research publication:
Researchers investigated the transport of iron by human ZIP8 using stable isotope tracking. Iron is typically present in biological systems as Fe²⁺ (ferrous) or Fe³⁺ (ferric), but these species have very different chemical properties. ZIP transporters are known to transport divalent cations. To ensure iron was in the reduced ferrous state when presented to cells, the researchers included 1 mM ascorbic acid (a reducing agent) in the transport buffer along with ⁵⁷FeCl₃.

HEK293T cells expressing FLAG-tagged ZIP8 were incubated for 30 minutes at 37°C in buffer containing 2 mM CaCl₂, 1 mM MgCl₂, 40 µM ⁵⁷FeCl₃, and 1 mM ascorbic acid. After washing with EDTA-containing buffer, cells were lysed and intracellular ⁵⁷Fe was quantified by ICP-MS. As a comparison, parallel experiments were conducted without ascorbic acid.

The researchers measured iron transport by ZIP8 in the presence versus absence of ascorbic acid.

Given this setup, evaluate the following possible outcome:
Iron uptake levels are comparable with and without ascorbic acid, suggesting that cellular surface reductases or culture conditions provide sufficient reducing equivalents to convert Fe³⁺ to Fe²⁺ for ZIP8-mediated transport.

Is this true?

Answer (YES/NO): NO